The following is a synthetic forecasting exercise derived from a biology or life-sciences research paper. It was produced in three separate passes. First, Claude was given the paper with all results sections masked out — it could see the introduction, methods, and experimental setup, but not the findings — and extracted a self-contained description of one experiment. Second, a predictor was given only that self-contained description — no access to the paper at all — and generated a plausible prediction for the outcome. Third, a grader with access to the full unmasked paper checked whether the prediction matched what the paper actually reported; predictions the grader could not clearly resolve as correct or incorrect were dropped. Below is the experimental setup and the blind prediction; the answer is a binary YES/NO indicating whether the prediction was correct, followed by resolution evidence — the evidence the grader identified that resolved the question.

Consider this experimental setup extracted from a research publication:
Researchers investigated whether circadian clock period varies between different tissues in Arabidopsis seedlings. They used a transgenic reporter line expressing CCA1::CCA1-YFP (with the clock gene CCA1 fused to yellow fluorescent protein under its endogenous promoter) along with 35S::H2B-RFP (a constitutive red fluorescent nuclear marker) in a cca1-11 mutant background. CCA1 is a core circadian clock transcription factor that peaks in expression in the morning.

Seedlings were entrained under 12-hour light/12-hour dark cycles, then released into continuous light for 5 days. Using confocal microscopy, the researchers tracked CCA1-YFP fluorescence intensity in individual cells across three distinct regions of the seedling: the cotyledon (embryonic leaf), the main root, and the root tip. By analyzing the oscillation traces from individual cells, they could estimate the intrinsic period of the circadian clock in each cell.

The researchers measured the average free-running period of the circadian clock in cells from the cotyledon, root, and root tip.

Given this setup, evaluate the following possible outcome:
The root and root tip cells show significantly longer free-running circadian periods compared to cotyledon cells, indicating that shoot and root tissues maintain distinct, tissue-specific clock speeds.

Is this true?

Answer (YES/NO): NO